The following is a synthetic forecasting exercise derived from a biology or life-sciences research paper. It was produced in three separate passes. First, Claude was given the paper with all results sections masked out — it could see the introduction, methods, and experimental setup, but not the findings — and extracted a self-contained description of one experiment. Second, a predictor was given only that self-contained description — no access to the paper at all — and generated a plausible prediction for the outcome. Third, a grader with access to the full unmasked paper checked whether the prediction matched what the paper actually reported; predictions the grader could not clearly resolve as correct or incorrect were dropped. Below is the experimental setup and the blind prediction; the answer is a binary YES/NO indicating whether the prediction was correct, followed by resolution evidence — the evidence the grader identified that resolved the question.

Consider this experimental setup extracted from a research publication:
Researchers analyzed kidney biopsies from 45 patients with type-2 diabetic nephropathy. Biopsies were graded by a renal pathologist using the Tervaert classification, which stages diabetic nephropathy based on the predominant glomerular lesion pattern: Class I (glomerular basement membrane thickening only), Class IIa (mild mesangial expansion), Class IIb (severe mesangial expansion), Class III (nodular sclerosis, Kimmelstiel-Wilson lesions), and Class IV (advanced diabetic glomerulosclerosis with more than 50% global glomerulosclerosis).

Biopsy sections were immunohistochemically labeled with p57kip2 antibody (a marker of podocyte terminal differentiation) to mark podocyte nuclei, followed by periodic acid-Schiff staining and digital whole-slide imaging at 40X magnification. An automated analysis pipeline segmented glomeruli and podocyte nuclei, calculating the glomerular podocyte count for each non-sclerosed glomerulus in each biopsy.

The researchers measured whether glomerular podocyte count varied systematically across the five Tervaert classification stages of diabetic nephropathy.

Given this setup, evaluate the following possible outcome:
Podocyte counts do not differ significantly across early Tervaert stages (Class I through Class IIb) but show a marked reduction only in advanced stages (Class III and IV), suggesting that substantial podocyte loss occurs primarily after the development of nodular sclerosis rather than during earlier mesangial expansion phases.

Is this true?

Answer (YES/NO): YES